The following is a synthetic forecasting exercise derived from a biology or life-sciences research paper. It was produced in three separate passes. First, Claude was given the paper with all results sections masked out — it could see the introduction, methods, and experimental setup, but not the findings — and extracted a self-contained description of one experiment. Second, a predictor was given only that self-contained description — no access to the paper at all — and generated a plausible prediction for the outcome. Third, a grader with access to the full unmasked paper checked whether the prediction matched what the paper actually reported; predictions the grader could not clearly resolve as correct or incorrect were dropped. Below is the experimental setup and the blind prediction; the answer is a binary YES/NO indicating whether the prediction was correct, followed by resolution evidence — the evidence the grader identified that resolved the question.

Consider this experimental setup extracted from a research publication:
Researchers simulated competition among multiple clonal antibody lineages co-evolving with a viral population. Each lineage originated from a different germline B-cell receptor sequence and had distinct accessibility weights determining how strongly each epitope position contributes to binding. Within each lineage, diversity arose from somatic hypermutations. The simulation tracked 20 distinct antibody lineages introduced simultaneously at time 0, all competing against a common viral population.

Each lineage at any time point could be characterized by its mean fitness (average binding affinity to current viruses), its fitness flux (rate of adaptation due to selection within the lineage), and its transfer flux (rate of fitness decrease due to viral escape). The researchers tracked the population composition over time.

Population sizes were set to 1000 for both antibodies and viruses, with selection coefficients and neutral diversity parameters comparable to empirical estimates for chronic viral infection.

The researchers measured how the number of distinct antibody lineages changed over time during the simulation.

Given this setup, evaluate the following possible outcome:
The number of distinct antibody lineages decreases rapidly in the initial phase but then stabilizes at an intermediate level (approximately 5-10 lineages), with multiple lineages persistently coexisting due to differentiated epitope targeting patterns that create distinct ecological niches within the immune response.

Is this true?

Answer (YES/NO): NO